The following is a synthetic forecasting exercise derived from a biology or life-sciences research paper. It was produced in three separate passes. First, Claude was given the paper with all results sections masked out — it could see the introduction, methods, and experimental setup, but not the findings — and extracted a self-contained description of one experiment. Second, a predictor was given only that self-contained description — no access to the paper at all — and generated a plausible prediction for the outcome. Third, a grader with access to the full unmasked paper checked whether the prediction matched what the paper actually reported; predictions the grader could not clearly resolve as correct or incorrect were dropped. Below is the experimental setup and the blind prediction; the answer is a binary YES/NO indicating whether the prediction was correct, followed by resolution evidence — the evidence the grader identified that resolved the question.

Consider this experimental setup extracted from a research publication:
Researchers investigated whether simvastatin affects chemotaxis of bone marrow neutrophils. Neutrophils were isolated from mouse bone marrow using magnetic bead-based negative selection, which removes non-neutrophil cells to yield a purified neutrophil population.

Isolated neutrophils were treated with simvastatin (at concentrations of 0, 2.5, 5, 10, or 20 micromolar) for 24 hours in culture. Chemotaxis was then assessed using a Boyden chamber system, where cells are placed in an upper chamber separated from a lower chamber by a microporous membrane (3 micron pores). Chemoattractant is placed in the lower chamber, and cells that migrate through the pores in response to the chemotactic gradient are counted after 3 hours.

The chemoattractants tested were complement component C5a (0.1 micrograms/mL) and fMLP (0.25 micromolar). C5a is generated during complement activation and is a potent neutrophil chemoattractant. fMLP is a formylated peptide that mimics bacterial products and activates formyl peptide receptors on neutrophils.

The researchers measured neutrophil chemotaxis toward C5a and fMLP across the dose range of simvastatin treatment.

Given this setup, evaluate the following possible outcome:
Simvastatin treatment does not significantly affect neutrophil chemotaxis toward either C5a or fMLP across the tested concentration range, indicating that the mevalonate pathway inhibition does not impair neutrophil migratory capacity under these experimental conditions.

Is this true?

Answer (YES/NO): NO